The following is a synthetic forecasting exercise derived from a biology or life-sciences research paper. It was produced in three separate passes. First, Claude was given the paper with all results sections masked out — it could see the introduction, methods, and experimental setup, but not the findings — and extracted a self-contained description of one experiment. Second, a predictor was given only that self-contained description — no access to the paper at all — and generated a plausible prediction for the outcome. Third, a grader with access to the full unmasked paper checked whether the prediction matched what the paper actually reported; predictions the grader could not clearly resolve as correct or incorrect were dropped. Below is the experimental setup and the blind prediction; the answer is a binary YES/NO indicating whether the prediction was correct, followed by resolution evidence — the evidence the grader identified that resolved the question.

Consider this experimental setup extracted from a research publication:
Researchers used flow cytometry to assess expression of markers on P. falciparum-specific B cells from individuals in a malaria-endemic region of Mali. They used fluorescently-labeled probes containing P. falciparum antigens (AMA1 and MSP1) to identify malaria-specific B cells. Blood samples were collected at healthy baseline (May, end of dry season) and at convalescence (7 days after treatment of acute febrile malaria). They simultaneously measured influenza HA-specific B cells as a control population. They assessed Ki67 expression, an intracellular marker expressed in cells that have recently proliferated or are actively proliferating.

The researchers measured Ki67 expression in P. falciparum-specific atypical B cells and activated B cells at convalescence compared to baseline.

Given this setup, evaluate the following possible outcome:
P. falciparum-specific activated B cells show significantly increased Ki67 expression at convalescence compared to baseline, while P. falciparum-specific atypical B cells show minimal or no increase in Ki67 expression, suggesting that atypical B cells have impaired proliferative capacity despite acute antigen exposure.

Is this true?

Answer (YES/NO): NO